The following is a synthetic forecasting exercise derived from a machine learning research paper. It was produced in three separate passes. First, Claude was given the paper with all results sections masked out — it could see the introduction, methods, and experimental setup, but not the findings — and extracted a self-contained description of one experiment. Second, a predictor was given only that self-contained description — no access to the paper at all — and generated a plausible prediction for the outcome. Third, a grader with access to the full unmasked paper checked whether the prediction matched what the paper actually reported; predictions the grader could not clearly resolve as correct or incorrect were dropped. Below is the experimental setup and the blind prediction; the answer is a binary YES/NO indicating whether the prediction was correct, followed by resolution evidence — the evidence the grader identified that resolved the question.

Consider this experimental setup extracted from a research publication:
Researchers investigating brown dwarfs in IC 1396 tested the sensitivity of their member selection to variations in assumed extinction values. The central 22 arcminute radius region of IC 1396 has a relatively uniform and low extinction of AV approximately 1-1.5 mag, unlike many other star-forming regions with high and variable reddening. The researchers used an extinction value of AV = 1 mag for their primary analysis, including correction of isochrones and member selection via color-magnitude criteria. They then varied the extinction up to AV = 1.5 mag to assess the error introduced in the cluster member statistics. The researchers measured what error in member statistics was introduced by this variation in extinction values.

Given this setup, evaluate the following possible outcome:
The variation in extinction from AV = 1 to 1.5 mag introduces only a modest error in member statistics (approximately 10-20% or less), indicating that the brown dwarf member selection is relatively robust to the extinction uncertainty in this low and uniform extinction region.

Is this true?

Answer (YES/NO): NO